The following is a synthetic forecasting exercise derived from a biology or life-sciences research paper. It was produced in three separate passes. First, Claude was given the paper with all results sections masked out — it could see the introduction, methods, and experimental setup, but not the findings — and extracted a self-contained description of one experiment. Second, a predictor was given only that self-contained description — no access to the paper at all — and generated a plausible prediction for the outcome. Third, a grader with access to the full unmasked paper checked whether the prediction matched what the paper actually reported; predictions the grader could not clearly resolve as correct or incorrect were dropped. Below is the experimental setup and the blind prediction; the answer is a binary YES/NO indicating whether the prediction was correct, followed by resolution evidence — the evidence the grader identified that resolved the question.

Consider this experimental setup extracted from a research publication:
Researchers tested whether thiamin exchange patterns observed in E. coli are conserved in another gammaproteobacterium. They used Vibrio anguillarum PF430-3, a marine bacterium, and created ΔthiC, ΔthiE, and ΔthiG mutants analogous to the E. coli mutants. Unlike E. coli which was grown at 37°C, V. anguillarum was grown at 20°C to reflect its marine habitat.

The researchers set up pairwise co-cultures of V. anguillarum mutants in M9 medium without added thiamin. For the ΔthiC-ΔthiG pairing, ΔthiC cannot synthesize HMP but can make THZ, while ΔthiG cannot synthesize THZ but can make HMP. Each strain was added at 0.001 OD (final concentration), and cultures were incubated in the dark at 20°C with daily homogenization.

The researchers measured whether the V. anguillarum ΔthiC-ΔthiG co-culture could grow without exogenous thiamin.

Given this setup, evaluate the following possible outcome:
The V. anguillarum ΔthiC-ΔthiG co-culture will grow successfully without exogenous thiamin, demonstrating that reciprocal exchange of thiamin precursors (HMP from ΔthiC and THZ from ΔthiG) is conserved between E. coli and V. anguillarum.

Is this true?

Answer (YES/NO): NO